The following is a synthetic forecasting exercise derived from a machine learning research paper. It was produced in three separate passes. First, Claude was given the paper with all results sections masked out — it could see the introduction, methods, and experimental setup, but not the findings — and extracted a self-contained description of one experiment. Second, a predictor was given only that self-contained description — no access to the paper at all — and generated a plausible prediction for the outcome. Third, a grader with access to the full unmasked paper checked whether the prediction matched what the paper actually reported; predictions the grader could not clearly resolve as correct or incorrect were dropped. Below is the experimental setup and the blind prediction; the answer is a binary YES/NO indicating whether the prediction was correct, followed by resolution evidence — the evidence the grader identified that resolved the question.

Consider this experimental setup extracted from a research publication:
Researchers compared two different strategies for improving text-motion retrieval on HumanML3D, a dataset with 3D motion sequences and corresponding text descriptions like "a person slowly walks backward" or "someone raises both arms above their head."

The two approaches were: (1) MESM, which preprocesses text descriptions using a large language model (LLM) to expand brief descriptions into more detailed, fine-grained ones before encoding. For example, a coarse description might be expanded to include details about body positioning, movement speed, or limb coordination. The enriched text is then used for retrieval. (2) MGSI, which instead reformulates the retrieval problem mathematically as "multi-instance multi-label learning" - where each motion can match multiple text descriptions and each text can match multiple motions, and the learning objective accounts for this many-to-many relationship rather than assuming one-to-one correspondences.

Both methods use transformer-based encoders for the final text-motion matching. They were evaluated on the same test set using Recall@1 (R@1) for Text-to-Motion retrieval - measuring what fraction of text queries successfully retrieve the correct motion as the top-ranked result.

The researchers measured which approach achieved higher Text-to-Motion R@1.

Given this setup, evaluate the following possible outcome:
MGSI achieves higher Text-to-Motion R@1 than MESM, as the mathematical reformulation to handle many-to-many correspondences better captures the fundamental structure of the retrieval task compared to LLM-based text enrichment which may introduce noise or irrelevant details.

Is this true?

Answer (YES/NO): NO